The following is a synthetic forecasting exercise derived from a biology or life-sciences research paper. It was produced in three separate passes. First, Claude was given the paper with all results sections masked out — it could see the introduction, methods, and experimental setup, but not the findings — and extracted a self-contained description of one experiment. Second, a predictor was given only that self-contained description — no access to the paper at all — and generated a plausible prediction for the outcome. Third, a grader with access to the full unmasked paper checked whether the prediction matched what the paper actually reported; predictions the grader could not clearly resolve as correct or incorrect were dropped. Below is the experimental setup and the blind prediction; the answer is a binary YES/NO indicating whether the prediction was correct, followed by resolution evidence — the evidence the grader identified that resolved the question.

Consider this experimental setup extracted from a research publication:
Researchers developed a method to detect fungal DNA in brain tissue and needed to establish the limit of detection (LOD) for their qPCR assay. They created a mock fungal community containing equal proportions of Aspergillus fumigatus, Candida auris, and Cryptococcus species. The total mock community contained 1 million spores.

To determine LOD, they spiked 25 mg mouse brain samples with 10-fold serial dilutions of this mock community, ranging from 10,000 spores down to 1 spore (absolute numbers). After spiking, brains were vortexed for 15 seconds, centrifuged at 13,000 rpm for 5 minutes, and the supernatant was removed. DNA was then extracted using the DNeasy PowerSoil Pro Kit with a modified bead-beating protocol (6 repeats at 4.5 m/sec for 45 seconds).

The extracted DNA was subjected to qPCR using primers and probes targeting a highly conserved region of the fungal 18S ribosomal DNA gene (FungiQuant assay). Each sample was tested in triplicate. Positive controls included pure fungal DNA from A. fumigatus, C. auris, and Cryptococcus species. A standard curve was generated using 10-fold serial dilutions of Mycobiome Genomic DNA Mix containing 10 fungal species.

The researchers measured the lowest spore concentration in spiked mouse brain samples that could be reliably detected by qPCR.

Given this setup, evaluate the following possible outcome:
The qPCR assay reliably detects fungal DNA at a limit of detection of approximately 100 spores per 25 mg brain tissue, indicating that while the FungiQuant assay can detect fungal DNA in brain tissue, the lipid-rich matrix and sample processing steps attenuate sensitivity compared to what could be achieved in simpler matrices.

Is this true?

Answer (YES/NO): NO